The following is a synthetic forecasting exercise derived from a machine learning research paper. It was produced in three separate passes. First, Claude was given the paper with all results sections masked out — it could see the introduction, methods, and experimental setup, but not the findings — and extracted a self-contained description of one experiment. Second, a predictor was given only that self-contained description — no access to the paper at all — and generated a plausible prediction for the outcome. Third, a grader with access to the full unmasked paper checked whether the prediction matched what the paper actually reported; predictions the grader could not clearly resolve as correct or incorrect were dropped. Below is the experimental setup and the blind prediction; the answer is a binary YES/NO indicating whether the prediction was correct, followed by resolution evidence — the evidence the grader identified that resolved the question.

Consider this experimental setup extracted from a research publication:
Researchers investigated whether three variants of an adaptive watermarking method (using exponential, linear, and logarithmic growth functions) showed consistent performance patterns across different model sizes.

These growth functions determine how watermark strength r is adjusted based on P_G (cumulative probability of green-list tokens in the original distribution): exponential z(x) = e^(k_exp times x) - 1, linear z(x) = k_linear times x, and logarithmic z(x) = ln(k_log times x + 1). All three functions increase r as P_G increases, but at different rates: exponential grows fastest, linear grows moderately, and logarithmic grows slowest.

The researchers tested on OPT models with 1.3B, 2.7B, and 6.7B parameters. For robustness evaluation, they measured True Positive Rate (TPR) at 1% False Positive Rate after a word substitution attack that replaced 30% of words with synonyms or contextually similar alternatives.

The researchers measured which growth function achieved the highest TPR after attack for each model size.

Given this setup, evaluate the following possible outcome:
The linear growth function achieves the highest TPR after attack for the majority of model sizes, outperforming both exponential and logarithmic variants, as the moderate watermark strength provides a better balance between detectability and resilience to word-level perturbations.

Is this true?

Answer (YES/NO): NO